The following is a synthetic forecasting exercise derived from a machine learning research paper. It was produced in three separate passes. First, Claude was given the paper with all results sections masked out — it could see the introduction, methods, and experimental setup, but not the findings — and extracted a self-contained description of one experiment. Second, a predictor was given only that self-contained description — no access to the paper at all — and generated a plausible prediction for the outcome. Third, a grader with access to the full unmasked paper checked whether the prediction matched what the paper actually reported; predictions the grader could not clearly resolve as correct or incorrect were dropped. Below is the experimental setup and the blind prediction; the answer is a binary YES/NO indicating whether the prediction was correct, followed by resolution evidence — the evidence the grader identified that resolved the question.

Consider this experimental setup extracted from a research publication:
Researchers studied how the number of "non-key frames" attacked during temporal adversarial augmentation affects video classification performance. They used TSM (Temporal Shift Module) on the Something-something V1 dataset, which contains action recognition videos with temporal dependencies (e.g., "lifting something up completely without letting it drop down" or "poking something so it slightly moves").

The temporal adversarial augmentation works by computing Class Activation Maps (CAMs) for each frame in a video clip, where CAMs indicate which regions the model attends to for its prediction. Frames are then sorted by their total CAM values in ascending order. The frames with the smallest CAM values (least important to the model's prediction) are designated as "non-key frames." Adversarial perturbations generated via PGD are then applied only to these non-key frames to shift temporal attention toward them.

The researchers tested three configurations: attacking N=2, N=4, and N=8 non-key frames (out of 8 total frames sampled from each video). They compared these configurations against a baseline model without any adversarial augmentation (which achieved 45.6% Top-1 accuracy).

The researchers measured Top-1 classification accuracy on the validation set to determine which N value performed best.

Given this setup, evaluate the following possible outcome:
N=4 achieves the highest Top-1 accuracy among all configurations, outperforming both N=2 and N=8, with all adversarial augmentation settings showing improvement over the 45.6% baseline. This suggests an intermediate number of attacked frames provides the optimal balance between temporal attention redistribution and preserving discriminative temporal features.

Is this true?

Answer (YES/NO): NO